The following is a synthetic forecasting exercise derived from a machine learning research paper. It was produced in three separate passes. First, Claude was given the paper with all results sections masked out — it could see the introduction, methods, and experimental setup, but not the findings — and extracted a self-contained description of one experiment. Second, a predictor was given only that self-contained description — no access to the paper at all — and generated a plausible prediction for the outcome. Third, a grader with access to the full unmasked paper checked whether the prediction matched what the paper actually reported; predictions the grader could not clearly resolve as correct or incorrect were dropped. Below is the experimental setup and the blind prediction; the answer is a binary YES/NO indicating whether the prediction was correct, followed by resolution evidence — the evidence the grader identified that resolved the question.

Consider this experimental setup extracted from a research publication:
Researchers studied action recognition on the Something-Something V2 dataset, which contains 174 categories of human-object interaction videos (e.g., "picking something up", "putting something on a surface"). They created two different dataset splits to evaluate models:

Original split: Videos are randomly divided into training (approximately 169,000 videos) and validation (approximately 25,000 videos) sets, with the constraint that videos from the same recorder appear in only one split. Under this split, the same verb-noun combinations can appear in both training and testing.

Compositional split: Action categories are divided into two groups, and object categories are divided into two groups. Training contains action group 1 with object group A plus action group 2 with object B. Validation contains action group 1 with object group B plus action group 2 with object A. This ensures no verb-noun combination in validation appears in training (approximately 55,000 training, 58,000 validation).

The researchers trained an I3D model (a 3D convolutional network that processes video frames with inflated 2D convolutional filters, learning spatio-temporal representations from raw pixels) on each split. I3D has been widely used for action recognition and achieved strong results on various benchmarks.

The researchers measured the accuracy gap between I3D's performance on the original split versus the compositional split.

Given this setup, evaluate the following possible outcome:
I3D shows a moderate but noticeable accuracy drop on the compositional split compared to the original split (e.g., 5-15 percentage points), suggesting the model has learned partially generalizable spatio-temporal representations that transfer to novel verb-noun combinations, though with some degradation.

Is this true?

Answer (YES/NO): YES